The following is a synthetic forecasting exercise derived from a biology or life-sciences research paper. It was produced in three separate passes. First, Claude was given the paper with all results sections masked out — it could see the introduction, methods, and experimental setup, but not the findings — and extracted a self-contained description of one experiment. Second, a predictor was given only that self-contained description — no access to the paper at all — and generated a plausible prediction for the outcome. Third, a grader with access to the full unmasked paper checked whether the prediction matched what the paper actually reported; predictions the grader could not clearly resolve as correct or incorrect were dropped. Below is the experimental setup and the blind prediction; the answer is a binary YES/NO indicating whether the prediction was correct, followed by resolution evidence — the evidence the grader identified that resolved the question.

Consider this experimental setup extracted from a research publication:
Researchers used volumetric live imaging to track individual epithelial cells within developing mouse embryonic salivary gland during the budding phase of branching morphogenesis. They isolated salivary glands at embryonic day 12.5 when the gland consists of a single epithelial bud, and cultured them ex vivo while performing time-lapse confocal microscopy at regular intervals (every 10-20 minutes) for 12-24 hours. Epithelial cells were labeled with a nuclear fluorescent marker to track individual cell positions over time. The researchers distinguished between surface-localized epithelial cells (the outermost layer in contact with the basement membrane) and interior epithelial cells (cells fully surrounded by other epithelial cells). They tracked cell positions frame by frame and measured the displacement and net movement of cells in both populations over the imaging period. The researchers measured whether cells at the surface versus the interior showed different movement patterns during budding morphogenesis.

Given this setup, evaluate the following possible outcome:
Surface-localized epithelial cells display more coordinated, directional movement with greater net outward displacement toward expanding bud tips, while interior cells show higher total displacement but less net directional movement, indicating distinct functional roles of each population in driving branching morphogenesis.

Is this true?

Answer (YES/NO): NO